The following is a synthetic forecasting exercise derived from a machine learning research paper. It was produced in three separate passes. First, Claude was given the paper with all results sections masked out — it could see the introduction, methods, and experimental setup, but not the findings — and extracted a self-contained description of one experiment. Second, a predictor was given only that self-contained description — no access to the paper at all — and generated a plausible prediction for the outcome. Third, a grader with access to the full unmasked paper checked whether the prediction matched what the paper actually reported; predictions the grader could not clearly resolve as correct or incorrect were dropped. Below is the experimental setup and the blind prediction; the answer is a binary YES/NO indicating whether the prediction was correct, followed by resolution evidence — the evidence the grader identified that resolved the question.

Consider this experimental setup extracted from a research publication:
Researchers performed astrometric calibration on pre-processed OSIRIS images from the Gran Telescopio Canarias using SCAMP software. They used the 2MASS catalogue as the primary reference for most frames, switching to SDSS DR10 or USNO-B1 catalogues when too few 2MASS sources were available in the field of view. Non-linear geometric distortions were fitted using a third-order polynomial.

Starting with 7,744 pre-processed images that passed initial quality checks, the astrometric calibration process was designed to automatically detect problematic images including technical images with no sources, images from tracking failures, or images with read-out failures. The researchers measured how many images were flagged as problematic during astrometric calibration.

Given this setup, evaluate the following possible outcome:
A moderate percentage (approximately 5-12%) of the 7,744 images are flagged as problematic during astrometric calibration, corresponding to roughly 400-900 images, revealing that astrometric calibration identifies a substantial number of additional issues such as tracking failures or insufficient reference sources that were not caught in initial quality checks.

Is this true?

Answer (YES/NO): YES